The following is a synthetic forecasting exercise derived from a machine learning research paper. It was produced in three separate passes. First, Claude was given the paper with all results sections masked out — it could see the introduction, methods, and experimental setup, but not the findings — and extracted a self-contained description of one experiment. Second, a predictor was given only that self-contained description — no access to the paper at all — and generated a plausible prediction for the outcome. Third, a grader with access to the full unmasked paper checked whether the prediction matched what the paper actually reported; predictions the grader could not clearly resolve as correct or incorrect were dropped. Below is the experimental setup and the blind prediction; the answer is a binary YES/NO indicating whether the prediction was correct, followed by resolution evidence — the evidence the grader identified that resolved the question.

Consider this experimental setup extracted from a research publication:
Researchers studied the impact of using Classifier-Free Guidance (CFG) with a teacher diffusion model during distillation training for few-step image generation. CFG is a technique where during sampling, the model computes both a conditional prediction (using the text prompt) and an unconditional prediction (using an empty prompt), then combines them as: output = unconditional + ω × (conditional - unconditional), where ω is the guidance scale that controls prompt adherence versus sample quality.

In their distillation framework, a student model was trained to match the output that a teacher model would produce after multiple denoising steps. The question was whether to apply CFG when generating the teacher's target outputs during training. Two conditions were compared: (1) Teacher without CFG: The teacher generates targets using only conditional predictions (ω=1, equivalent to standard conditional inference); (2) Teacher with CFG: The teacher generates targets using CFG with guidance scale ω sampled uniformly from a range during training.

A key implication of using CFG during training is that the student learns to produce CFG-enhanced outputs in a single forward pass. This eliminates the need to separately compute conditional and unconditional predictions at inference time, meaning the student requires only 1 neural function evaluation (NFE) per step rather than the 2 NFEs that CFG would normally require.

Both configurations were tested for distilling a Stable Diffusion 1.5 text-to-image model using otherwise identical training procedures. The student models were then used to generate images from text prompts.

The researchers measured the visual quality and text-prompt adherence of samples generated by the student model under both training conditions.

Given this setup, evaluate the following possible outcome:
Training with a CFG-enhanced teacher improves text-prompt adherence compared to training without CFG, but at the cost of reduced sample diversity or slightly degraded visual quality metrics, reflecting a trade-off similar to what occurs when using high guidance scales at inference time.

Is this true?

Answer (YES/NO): YES